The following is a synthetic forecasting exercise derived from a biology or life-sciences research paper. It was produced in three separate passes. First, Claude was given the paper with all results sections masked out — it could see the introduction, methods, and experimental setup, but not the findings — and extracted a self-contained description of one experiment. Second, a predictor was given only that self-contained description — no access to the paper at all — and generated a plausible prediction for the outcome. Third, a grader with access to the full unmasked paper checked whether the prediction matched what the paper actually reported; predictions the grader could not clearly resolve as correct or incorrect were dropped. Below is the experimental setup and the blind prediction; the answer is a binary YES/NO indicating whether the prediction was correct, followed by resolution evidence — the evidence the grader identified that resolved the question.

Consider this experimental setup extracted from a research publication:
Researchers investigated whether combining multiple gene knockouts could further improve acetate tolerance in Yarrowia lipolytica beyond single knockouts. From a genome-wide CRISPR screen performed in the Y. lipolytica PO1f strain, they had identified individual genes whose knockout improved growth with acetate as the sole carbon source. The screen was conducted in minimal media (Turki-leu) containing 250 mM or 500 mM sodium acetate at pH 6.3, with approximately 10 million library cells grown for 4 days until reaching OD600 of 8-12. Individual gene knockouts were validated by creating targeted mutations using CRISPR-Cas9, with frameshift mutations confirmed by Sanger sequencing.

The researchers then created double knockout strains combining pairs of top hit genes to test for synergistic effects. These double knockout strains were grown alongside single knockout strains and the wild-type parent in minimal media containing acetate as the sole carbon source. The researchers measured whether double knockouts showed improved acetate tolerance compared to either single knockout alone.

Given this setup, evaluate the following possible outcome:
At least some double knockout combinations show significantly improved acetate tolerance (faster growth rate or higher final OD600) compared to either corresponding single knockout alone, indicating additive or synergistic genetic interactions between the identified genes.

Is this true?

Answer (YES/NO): YES